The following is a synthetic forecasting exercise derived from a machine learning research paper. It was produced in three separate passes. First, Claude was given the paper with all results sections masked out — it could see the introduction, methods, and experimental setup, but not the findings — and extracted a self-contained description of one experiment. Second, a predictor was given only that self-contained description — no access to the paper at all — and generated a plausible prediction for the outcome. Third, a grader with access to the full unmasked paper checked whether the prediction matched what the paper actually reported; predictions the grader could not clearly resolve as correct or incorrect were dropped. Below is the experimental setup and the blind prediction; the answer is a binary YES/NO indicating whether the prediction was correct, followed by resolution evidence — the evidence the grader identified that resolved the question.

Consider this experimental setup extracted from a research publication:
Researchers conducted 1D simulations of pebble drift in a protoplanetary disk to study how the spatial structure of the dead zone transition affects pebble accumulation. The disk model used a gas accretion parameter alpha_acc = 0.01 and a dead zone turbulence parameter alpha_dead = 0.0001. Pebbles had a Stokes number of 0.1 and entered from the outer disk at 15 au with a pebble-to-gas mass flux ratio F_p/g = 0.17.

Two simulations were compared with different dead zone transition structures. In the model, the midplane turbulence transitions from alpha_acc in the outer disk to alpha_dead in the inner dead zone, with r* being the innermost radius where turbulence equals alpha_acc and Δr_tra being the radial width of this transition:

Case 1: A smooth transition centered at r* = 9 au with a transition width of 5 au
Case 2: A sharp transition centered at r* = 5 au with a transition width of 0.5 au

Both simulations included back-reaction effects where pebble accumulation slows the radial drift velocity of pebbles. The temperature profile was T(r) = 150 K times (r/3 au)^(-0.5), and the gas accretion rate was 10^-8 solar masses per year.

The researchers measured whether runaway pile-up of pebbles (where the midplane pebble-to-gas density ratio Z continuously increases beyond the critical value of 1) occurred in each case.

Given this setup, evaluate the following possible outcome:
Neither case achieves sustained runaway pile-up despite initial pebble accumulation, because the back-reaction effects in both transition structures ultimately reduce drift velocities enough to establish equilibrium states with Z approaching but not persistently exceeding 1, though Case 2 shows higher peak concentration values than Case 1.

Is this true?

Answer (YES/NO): NO